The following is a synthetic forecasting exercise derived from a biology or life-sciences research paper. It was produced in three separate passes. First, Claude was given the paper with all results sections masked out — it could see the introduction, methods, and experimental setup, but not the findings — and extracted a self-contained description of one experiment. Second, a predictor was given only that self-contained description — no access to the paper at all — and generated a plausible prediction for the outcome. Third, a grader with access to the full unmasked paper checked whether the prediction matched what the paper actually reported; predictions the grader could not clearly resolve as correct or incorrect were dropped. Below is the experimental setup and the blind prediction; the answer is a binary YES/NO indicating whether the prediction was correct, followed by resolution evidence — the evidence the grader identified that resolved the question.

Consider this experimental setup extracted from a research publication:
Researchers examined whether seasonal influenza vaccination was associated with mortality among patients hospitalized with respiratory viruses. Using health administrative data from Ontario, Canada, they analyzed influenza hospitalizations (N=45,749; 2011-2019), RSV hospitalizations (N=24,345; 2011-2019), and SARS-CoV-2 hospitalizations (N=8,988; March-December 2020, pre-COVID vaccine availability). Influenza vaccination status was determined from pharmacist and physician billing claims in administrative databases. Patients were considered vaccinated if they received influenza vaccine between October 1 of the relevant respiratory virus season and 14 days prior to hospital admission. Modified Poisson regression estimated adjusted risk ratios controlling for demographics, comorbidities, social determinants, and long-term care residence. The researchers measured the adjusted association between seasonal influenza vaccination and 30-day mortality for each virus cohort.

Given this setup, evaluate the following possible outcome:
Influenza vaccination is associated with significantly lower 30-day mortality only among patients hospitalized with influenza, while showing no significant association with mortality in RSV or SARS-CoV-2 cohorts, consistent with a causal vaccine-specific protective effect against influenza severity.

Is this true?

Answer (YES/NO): YES